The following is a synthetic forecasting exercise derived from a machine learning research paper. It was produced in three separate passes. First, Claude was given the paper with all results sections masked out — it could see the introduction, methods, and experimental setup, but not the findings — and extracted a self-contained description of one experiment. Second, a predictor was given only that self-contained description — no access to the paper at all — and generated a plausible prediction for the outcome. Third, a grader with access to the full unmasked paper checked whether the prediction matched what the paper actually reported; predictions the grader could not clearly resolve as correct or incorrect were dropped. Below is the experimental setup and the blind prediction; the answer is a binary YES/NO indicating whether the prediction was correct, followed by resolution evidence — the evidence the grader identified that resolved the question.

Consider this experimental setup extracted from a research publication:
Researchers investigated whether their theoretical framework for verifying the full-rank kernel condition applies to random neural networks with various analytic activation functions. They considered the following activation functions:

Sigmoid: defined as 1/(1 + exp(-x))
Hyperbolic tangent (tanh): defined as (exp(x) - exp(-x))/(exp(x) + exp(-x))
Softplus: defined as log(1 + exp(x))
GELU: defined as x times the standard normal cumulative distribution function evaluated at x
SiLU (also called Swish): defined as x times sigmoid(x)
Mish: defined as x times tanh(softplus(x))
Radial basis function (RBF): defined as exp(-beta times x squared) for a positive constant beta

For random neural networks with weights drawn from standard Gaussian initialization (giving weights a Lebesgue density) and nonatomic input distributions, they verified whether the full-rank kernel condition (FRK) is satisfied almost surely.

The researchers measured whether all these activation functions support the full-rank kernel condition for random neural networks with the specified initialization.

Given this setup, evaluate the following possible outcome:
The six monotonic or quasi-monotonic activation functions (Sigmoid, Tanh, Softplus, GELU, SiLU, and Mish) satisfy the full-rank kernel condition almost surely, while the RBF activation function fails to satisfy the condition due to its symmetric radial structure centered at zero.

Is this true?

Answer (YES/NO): NO